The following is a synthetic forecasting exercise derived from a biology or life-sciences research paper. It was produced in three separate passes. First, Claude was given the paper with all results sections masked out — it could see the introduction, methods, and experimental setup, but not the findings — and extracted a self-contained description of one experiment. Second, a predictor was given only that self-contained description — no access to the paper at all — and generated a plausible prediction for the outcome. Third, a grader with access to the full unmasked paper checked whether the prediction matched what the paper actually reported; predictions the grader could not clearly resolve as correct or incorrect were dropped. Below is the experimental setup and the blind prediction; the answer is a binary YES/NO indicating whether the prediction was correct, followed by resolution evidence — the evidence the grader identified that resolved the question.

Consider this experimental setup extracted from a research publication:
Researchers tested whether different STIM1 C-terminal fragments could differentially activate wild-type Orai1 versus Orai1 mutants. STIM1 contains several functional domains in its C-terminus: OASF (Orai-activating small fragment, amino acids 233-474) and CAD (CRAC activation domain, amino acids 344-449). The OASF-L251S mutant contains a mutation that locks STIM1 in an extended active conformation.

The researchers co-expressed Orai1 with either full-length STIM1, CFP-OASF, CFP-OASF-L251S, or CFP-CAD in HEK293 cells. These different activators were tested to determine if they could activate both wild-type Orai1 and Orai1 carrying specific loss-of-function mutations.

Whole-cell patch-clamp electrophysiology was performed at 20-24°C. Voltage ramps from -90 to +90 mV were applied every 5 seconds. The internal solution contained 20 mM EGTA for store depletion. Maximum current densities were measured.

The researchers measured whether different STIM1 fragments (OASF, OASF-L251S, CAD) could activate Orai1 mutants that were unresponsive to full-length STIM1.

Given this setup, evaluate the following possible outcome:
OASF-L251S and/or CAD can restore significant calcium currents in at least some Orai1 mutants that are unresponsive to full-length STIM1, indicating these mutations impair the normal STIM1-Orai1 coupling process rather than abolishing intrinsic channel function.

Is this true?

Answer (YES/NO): NO